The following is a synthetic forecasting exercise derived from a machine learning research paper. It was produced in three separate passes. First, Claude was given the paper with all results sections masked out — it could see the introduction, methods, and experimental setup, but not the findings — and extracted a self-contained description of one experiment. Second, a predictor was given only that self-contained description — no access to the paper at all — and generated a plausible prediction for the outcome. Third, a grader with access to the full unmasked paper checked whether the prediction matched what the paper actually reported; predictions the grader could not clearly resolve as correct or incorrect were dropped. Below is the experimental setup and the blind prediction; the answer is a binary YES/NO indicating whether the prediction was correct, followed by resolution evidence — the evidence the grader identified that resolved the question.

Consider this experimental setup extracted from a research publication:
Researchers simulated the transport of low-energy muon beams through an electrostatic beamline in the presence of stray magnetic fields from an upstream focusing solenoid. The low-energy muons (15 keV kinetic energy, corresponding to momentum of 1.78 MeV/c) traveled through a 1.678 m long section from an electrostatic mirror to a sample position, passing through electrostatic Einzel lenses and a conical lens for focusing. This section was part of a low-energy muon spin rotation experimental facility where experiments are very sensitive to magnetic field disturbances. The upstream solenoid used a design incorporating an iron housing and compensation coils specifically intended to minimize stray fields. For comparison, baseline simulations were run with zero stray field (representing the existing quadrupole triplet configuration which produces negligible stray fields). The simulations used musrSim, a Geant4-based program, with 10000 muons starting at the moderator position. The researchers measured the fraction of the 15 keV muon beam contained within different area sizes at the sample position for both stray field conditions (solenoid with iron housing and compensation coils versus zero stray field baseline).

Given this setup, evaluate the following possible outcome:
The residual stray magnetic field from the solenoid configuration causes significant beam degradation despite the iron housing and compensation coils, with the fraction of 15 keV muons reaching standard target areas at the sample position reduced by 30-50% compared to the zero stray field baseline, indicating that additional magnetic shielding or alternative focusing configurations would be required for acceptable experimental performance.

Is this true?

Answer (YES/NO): NO